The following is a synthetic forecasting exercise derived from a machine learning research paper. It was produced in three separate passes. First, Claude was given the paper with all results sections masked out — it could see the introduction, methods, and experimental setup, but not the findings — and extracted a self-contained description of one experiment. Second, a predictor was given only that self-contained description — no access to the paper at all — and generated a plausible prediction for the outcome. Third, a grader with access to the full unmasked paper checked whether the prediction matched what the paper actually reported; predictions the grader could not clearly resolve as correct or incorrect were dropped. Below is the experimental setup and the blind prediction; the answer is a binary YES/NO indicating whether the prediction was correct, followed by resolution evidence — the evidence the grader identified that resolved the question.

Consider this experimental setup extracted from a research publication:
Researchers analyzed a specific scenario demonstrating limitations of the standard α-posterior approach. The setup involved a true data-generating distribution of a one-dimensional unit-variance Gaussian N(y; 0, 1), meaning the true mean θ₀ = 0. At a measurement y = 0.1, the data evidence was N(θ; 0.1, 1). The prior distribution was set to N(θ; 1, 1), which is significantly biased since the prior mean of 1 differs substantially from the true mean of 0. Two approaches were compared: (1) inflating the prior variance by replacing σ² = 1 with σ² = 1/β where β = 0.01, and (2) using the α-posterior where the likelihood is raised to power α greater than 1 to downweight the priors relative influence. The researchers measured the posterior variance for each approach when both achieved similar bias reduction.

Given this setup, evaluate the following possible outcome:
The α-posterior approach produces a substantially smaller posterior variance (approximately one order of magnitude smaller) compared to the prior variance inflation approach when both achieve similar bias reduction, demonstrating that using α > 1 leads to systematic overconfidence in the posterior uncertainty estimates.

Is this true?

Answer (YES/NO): NO